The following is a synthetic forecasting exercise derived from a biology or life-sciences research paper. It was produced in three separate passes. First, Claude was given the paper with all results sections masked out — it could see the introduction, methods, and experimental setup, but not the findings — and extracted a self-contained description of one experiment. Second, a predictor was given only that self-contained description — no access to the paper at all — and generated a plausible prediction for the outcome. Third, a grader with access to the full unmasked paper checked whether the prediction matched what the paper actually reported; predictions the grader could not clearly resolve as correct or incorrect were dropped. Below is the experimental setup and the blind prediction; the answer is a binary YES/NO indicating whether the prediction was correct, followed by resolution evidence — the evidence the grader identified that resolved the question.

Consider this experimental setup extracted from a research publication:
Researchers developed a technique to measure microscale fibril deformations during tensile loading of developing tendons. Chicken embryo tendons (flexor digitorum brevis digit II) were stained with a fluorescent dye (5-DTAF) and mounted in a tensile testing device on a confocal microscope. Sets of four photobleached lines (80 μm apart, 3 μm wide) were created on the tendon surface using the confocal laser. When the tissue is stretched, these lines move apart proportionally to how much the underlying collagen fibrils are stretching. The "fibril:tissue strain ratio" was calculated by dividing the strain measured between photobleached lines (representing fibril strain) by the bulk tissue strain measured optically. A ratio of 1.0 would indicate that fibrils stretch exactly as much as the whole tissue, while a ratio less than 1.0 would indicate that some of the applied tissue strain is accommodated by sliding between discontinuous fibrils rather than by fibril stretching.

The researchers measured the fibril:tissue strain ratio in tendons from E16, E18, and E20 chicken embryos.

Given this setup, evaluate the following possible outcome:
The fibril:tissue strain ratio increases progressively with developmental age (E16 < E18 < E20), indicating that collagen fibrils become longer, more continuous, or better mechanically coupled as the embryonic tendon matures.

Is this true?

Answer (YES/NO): NO